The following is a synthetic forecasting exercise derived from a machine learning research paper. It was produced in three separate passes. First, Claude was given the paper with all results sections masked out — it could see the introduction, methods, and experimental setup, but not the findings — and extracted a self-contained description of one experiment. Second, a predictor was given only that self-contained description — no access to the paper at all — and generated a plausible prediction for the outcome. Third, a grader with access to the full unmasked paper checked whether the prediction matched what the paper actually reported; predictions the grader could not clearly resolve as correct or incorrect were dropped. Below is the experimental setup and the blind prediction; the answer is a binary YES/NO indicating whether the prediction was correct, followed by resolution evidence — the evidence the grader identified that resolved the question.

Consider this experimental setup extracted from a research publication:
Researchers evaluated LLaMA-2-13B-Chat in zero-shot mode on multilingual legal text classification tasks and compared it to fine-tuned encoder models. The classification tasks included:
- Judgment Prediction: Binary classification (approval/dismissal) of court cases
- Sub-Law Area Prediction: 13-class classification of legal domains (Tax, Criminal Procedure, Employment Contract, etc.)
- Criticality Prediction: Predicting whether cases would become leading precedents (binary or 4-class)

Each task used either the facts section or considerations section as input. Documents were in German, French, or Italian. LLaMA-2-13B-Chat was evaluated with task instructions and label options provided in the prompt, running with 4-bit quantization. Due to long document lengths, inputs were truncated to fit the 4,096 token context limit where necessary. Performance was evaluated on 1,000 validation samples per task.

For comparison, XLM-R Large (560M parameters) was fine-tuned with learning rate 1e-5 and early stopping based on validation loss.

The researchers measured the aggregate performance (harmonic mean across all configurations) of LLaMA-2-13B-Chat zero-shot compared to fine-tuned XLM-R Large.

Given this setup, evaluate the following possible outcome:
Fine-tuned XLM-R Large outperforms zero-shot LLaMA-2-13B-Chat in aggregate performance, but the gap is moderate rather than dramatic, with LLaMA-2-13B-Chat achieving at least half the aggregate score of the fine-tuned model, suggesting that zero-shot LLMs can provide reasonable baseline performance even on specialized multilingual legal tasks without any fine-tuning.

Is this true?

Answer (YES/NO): NO